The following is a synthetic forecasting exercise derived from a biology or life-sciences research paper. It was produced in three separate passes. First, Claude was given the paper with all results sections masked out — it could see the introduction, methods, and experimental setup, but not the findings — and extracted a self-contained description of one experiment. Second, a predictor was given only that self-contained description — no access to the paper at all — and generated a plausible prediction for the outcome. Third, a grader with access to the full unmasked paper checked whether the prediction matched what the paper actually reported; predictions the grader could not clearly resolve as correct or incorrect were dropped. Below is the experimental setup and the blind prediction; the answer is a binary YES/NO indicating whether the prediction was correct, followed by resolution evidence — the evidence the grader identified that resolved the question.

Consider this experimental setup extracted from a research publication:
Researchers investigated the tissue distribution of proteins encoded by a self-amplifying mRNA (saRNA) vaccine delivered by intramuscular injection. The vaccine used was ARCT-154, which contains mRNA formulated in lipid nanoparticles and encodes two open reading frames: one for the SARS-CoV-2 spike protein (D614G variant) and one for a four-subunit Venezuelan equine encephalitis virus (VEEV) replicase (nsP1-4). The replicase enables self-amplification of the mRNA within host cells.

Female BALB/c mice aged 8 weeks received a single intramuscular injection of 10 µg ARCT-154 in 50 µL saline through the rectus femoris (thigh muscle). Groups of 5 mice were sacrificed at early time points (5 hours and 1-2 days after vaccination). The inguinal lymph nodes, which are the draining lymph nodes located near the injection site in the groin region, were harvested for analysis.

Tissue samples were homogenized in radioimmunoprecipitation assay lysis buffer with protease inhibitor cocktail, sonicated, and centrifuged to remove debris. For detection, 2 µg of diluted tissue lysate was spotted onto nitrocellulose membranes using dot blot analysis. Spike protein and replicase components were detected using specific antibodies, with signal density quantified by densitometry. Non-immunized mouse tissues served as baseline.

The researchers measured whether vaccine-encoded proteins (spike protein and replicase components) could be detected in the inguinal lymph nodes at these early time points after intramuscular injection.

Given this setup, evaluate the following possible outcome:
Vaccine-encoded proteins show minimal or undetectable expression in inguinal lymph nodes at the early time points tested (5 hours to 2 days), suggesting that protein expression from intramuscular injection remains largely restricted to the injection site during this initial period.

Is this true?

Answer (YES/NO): NO